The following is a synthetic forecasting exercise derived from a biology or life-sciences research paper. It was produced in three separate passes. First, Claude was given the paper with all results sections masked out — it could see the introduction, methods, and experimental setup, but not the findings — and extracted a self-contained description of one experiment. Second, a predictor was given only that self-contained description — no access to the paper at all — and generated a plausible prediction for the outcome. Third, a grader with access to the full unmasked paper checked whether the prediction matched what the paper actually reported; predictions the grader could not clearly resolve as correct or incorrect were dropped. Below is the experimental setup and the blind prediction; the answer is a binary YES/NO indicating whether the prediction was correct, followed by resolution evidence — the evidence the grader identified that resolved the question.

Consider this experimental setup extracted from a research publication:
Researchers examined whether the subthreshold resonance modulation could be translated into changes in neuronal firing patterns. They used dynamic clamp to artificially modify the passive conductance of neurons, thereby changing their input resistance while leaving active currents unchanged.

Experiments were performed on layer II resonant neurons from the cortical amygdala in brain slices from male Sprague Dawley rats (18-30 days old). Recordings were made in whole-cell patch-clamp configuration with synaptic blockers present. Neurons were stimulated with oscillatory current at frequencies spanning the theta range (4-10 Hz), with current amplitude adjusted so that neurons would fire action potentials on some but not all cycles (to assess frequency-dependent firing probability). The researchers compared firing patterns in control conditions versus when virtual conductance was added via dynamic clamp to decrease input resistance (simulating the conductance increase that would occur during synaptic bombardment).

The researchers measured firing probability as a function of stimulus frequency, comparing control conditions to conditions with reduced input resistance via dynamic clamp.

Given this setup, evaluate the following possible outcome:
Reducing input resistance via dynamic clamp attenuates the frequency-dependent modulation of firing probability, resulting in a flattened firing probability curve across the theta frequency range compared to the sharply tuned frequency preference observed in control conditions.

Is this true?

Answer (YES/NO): NO